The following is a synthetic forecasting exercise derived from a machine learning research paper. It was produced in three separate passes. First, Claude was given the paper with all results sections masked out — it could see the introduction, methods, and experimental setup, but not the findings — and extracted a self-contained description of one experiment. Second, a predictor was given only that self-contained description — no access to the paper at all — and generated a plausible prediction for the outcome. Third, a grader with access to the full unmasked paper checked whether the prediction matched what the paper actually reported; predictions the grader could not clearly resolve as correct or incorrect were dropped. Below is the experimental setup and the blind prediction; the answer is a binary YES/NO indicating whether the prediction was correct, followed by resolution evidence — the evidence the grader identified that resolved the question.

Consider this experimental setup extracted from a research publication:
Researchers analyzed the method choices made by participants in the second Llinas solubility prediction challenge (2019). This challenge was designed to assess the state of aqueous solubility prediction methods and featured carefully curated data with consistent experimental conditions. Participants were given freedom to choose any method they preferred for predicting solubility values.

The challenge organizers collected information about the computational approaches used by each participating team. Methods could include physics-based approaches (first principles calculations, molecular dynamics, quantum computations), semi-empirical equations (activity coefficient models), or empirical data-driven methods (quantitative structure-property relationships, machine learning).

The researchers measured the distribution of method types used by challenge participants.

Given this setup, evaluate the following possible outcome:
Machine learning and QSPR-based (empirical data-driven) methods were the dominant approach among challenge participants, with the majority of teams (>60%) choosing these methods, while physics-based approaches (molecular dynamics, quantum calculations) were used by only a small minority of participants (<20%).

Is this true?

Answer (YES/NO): YES